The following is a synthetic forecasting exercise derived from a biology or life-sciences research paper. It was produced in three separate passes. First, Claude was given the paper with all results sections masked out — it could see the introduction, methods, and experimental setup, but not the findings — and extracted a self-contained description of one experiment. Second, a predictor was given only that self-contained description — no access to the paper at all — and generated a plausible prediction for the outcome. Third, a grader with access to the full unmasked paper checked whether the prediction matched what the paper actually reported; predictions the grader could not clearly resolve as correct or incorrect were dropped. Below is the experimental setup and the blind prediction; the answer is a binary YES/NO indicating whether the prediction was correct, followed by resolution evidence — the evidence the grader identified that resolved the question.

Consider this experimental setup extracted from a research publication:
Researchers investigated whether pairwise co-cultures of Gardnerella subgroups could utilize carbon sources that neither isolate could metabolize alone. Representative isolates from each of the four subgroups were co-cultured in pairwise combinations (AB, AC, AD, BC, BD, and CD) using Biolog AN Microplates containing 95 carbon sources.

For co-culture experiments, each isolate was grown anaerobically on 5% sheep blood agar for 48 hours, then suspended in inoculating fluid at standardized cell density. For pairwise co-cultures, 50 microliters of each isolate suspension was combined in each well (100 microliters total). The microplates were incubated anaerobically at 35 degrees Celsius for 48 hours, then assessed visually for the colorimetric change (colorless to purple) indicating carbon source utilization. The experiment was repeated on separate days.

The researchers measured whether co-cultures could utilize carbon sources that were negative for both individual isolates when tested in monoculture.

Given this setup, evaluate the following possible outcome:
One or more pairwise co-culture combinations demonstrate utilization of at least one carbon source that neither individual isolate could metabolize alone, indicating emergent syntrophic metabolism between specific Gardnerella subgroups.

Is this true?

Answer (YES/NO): NO